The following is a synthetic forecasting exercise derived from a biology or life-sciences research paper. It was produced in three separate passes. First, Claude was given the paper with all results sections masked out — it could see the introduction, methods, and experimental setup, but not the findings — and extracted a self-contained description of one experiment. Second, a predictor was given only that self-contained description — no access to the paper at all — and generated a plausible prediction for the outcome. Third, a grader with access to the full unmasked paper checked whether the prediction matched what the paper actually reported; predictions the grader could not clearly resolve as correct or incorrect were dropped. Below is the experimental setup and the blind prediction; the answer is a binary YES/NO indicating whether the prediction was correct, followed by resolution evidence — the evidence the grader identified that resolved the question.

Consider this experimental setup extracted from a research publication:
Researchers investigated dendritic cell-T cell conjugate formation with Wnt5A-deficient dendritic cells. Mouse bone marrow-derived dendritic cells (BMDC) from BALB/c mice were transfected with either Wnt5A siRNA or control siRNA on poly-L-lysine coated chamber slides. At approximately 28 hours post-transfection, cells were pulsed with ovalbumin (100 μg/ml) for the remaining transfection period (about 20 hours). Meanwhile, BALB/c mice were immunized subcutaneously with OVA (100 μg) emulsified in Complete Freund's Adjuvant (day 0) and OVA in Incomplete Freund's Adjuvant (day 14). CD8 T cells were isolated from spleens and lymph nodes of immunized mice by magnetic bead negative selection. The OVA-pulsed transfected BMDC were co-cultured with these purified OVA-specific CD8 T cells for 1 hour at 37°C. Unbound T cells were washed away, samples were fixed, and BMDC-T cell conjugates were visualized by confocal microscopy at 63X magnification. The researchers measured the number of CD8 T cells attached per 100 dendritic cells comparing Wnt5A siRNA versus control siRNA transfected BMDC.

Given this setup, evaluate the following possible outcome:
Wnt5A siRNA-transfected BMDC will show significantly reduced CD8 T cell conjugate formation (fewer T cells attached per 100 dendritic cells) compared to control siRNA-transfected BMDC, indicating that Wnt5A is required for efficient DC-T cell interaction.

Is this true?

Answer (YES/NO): YES